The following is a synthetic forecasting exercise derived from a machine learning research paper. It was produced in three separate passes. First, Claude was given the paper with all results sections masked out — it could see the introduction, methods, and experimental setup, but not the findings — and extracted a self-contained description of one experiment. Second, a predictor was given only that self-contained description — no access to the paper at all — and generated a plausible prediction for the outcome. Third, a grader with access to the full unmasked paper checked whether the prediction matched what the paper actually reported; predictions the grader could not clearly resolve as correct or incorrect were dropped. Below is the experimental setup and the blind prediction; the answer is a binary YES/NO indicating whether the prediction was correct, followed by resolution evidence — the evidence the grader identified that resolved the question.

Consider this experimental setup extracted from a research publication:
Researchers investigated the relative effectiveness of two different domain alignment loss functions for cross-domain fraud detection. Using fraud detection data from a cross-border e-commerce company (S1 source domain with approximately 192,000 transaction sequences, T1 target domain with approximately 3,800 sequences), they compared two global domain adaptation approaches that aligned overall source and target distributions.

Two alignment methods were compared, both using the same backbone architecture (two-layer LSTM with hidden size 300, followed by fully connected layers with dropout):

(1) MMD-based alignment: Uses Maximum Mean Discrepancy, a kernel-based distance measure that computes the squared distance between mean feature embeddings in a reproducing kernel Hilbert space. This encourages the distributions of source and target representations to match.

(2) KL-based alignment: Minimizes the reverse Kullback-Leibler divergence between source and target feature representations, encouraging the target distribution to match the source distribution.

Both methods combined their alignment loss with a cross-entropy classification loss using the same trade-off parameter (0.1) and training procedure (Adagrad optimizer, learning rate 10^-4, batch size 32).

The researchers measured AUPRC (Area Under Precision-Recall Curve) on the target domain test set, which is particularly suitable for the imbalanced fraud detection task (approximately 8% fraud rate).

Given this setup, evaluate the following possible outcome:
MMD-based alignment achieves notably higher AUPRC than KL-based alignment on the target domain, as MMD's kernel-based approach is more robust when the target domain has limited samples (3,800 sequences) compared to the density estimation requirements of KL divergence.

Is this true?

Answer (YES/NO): NO